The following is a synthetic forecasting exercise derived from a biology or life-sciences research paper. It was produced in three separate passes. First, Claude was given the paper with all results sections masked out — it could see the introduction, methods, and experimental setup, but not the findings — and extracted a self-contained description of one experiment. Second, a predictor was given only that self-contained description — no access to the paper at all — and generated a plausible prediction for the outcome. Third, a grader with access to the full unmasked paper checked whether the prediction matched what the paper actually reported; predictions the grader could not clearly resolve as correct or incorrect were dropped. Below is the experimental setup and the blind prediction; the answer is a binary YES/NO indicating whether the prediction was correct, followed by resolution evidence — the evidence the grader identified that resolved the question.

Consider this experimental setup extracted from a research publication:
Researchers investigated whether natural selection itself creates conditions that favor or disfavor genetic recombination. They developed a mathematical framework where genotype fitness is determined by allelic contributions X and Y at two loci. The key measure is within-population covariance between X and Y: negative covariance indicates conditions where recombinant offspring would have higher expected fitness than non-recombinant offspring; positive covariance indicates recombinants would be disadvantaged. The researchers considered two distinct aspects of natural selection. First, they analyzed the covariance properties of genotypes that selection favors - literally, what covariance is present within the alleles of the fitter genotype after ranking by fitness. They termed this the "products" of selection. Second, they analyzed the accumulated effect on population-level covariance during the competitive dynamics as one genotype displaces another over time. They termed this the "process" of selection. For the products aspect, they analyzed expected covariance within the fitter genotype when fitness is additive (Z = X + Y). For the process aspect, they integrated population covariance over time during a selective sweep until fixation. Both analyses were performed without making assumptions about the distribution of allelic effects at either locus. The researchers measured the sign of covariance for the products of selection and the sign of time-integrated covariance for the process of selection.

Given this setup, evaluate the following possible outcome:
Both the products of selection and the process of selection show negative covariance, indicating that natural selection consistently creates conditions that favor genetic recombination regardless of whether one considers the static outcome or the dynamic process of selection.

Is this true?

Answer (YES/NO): YES